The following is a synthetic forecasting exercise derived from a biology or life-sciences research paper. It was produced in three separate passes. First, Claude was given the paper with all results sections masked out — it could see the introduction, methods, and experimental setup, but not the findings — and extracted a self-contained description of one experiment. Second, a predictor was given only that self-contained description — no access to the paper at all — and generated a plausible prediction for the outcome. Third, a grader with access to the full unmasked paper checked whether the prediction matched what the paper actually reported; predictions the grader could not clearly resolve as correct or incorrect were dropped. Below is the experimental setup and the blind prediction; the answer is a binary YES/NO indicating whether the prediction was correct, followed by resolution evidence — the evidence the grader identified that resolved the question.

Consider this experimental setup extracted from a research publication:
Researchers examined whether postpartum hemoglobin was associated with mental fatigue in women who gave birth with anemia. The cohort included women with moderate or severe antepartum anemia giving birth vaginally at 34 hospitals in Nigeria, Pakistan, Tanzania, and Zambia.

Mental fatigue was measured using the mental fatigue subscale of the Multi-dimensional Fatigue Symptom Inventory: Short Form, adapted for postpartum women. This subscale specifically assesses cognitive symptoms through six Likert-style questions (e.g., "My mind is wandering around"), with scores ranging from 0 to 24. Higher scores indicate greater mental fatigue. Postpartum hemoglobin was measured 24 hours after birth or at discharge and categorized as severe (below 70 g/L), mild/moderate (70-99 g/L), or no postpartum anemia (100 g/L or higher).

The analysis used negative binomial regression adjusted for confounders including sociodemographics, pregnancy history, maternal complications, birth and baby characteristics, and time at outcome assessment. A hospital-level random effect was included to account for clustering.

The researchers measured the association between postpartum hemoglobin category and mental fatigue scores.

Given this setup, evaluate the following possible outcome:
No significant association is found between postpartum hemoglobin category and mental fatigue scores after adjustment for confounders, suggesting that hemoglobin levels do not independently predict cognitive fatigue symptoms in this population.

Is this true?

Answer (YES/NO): NO